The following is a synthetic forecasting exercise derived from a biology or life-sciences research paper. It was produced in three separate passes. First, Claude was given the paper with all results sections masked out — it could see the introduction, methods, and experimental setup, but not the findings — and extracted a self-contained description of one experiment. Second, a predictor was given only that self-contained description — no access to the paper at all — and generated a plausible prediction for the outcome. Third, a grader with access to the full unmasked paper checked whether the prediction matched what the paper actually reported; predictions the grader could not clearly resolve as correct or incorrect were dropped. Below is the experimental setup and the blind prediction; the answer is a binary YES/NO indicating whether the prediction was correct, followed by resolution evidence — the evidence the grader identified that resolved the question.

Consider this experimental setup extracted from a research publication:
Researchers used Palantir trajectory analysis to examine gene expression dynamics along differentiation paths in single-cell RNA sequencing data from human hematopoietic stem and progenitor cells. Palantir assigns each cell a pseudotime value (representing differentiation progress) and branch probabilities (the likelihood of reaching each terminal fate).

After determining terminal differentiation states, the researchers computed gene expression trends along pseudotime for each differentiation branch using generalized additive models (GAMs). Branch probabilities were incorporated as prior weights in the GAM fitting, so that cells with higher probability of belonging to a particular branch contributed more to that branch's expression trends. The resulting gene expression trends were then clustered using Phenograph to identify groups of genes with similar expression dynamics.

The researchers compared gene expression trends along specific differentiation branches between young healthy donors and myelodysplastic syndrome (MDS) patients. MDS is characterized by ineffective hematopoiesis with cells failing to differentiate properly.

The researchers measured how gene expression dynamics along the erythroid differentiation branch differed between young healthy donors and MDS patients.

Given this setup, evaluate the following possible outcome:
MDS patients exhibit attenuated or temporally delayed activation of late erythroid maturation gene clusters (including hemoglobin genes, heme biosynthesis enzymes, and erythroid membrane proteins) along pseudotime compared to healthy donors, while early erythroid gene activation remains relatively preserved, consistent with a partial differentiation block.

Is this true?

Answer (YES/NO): NO